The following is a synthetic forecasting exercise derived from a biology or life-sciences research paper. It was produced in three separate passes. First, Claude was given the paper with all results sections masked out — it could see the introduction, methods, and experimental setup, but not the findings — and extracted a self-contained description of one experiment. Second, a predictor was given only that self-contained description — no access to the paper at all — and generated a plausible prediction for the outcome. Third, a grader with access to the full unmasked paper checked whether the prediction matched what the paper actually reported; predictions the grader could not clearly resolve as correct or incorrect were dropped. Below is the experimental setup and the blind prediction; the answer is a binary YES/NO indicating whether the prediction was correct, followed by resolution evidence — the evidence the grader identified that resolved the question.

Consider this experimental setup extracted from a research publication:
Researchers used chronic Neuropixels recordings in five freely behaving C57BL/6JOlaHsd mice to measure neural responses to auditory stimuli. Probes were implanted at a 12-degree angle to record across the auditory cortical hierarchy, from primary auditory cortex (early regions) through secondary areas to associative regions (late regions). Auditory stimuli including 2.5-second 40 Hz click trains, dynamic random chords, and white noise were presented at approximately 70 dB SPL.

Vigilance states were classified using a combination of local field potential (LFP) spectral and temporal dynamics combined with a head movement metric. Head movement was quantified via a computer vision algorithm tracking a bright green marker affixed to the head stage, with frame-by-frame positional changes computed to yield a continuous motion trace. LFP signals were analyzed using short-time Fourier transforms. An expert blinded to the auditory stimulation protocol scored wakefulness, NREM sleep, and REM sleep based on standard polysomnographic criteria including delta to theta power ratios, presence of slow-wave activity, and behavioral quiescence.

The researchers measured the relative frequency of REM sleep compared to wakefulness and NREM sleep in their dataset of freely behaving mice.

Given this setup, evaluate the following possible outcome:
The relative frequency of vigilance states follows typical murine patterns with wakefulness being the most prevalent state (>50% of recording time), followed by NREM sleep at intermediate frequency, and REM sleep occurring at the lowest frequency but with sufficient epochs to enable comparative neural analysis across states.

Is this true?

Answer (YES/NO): NO